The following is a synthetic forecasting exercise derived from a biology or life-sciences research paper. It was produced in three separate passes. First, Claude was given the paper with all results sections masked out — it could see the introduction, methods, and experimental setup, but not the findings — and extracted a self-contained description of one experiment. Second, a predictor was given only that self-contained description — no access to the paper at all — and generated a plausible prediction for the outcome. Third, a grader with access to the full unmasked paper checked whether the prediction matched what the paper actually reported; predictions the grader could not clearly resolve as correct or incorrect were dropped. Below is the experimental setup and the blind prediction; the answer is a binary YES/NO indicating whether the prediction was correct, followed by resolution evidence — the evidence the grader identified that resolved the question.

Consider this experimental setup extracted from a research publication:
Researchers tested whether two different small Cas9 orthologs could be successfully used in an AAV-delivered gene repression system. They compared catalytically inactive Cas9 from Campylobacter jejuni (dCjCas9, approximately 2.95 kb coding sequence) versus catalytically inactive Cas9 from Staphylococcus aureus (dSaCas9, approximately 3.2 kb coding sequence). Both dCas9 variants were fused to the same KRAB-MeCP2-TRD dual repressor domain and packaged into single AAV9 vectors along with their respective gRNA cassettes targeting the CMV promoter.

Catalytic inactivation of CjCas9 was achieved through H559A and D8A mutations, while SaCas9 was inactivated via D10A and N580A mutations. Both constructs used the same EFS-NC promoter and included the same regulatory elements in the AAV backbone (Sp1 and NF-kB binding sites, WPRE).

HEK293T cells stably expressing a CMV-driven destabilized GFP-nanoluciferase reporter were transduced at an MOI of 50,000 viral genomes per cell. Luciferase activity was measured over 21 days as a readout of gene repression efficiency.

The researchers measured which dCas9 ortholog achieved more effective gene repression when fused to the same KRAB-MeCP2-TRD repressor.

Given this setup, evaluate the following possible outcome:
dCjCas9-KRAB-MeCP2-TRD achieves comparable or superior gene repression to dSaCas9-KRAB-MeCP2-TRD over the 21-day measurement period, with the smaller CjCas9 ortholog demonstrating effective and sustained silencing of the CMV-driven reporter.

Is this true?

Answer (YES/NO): NO